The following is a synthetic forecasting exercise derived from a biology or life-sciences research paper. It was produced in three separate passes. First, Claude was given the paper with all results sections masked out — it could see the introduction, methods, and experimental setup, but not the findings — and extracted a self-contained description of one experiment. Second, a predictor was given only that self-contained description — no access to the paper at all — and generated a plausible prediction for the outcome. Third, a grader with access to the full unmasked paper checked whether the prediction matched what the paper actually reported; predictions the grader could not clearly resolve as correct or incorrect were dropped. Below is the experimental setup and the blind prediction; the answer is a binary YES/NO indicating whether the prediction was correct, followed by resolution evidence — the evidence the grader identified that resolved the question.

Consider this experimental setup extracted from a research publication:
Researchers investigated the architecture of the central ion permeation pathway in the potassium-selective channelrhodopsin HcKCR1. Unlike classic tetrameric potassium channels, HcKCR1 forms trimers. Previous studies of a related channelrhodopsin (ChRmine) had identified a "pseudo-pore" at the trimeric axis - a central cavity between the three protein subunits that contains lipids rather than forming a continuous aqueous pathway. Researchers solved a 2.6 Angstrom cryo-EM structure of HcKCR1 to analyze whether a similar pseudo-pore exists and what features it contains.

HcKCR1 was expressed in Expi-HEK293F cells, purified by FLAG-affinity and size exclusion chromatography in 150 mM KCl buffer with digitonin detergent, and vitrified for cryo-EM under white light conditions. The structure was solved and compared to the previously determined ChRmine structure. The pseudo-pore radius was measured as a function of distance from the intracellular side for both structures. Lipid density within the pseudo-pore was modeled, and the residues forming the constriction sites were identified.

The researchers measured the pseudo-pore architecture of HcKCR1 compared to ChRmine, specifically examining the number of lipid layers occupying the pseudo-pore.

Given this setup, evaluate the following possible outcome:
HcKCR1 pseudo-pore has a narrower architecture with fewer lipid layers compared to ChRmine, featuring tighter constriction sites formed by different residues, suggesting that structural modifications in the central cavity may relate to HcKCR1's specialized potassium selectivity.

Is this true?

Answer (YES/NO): NO